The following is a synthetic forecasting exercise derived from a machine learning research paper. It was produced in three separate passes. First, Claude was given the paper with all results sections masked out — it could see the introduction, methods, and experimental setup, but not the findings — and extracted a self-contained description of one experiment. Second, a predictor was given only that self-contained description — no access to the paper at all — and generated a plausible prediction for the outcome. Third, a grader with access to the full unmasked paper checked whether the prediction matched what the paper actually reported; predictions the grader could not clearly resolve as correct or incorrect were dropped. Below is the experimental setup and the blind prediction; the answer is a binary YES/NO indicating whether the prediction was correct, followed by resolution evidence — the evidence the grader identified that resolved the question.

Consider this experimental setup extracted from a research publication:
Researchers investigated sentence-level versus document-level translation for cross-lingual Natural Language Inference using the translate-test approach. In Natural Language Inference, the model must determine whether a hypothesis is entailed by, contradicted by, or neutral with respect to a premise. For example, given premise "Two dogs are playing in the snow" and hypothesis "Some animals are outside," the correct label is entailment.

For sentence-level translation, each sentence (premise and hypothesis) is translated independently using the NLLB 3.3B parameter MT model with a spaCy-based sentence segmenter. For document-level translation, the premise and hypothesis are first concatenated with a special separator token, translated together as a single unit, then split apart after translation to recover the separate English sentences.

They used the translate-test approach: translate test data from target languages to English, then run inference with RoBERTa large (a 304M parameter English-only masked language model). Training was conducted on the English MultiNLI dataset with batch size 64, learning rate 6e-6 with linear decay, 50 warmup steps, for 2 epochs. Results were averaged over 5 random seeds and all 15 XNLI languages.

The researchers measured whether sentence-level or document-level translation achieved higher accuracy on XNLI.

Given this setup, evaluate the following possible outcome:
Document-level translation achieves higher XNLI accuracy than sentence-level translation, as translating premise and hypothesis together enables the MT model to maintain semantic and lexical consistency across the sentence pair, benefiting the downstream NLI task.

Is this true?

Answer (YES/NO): YES